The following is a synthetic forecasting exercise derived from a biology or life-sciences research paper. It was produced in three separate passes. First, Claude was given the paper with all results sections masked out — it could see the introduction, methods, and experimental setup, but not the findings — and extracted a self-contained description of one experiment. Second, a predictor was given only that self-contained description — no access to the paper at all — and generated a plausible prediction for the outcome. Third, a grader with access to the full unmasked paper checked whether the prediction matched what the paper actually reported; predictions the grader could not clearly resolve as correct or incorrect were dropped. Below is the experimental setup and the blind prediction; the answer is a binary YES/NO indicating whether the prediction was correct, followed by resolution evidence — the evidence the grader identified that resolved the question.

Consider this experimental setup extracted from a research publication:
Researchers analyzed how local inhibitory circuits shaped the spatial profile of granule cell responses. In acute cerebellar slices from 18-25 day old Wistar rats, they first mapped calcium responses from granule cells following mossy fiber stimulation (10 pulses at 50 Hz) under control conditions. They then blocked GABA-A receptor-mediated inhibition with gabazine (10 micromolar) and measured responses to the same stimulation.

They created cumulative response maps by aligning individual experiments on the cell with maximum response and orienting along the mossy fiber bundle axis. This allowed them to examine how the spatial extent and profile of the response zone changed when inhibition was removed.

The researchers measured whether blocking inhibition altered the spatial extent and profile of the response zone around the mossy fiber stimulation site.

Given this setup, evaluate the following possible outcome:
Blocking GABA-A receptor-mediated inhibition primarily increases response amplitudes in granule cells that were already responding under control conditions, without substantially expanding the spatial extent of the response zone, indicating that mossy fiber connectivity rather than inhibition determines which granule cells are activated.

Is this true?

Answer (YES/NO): NO